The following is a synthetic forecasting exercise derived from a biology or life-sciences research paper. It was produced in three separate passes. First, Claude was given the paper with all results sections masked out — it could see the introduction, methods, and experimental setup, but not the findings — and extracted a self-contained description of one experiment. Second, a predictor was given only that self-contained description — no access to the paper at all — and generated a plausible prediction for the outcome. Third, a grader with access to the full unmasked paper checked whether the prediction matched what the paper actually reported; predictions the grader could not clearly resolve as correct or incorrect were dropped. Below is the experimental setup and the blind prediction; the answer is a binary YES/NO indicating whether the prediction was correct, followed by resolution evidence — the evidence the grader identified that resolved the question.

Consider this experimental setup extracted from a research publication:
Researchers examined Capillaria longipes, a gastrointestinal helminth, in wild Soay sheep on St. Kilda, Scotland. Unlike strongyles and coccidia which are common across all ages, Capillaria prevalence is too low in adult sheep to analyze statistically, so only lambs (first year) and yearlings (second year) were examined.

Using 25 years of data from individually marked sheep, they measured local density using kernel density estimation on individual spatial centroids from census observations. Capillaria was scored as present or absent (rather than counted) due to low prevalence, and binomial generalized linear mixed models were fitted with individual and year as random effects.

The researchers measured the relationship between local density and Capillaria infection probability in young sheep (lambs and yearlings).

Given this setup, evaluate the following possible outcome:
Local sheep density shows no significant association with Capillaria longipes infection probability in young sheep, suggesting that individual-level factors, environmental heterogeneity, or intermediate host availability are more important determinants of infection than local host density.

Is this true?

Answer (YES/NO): NO